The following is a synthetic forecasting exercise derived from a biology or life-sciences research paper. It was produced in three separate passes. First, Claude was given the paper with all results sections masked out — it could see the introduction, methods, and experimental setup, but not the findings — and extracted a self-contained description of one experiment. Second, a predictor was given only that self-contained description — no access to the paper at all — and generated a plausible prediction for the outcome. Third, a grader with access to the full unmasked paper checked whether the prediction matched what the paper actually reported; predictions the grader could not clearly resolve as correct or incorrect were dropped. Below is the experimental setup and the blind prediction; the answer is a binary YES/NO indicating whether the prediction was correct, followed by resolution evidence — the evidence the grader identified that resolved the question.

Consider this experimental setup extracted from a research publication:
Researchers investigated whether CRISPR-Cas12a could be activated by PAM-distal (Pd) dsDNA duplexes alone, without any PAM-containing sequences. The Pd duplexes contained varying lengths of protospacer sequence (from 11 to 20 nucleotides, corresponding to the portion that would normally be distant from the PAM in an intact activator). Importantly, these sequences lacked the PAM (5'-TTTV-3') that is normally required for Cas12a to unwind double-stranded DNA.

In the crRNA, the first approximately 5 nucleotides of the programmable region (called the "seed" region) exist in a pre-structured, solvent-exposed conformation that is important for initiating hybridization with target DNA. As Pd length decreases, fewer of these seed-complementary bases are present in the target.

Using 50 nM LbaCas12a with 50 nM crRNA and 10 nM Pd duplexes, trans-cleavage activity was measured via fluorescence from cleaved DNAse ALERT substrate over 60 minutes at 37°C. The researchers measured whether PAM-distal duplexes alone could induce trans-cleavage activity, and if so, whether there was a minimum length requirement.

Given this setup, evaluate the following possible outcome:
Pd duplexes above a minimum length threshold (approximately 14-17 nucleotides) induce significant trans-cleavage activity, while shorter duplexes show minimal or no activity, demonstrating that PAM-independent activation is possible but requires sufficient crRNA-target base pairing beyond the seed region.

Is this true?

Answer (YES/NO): NO